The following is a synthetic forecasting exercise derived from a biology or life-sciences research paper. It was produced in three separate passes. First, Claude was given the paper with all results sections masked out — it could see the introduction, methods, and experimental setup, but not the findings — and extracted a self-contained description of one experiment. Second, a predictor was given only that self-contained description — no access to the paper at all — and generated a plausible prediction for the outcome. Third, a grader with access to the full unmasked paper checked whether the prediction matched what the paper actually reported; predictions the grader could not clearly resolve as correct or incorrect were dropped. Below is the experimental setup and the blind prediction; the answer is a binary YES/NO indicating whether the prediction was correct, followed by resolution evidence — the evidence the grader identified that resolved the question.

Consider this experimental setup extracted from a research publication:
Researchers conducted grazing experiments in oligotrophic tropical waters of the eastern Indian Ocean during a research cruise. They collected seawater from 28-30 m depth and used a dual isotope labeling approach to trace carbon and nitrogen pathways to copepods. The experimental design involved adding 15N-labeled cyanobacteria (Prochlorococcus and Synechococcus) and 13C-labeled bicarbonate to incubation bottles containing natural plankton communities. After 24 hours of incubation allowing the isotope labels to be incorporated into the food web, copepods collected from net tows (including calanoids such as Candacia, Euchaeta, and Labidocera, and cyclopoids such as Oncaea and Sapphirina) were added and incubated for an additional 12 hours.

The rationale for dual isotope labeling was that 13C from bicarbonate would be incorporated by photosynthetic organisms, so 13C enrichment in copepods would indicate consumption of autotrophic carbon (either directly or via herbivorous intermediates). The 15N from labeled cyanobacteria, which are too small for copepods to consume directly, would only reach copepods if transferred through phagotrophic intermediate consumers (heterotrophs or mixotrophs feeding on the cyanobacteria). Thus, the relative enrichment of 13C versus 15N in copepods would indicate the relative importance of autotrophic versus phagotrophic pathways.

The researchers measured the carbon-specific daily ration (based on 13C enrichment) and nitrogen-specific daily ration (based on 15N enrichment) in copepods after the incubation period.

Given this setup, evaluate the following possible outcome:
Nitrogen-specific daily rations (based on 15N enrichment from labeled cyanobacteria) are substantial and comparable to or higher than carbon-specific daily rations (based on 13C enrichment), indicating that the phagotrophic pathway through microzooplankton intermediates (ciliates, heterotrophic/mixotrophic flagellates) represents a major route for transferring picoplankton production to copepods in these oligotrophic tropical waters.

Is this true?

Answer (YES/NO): NO